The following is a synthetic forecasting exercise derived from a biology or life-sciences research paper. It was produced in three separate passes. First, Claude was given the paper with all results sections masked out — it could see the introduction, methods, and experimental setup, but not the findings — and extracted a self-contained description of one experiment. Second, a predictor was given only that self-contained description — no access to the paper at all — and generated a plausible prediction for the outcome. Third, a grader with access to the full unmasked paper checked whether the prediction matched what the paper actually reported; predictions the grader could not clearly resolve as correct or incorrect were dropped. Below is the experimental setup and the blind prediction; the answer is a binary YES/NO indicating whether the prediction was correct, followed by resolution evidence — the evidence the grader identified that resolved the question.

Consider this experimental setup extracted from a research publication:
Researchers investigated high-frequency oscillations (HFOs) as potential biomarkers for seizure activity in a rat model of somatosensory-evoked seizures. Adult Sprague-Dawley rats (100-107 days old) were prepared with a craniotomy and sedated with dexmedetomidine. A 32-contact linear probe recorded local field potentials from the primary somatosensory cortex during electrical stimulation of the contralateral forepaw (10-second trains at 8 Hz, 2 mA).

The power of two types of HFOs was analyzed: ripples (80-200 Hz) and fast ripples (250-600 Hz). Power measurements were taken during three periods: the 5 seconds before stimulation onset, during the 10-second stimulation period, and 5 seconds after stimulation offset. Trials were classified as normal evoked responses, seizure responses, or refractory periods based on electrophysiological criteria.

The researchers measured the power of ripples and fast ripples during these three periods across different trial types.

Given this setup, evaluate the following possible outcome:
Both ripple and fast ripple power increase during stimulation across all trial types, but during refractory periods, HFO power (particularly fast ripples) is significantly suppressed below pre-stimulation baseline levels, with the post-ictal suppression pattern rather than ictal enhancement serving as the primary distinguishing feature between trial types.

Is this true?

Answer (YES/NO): NO